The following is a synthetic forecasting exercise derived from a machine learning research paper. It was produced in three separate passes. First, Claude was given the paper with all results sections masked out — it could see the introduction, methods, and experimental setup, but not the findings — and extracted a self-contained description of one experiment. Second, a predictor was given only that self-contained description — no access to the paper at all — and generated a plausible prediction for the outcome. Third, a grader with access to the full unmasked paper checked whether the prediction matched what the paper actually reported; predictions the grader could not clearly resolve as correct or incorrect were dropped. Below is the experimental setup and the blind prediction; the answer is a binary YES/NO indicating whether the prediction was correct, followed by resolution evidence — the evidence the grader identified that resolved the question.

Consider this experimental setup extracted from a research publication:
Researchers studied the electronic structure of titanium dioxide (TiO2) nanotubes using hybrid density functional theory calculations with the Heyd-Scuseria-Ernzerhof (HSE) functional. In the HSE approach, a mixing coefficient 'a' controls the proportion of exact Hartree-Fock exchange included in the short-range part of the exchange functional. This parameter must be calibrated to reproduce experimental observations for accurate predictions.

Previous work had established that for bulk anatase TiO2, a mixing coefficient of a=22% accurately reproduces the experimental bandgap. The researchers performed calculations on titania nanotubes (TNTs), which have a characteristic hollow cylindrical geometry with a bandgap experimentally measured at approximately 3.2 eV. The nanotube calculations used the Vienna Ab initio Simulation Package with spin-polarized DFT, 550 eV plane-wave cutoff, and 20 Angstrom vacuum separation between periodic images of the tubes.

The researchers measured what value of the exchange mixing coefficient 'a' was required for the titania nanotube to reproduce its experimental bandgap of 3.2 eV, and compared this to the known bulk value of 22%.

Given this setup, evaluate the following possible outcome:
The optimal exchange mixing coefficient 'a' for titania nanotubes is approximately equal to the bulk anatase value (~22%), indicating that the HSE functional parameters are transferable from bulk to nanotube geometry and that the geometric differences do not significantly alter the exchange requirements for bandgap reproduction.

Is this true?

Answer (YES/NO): NO